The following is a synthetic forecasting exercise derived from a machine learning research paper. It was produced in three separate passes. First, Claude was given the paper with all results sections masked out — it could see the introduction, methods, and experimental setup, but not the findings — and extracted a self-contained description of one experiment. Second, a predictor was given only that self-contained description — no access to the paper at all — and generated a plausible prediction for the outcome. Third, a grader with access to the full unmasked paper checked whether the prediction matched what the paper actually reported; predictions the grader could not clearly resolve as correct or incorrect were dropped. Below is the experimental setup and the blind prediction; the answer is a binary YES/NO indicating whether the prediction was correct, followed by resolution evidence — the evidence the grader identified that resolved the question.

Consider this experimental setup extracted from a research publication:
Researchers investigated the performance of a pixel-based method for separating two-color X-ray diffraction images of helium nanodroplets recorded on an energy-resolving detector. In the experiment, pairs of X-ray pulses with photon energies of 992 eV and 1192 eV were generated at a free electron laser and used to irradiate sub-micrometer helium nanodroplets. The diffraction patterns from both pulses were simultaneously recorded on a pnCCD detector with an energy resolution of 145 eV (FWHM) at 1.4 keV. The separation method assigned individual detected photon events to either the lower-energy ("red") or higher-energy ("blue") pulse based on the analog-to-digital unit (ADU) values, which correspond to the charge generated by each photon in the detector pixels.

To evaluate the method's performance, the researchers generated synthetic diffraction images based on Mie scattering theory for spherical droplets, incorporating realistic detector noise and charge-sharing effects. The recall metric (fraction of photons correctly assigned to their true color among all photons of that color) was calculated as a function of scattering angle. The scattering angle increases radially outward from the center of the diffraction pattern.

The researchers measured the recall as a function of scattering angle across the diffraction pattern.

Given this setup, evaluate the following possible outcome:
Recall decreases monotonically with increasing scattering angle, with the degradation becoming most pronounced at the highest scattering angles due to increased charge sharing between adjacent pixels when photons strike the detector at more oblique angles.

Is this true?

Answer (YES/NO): NO